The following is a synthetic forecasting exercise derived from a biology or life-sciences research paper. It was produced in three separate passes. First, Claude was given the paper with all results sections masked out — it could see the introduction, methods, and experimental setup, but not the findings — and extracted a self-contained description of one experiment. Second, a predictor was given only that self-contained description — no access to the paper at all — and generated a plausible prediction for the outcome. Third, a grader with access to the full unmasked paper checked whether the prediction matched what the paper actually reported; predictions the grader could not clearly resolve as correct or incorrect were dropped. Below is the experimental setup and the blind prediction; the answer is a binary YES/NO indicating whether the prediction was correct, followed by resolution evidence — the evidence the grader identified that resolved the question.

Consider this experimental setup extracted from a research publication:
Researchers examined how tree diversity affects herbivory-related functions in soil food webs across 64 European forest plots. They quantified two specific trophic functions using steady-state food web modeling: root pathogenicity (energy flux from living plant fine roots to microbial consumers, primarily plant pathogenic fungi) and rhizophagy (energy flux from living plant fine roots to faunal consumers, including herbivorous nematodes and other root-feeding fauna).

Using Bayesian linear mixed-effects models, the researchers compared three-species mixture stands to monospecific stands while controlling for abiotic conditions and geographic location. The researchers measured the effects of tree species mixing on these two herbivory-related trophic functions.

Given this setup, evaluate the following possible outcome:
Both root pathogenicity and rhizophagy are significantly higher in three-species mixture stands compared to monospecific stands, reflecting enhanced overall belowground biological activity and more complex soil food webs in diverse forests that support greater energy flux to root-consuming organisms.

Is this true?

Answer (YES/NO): NO